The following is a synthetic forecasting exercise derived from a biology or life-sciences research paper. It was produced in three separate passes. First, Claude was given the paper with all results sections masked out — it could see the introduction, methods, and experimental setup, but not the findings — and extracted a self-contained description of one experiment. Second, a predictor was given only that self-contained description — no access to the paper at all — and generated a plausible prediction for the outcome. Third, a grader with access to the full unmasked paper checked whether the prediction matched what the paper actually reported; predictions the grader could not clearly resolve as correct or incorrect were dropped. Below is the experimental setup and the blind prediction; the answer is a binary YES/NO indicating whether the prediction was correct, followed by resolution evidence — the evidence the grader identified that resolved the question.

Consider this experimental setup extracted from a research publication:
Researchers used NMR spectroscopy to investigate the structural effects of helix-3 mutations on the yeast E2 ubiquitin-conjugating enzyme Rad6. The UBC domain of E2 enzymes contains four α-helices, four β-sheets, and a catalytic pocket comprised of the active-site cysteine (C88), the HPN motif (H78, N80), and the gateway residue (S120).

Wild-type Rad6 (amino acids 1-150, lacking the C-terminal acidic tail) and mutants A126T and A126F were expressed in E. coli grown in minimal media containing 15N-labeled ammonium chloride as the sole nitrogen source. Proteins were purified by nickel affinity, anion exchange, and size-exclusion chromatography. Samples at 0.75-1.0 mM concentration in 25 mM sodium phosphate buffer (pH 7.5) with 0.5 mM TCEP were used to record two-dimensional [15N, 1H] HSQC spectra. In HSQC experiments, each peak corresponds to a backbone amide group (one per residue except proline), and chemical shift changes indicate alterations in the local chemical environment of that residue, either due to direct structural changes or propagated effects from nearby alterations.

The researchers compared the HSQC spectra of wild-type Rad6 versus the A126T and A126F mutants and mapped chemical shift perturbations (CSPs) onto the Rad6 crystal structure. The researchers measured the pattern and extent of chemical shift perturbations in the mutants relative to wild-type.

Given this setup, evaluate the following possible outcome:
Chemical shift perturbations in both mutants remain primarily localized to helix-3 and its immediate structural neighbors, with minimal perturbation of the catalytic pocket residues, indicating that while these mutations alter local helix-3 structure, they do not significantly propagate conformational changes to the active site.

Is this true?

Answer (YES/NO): NO